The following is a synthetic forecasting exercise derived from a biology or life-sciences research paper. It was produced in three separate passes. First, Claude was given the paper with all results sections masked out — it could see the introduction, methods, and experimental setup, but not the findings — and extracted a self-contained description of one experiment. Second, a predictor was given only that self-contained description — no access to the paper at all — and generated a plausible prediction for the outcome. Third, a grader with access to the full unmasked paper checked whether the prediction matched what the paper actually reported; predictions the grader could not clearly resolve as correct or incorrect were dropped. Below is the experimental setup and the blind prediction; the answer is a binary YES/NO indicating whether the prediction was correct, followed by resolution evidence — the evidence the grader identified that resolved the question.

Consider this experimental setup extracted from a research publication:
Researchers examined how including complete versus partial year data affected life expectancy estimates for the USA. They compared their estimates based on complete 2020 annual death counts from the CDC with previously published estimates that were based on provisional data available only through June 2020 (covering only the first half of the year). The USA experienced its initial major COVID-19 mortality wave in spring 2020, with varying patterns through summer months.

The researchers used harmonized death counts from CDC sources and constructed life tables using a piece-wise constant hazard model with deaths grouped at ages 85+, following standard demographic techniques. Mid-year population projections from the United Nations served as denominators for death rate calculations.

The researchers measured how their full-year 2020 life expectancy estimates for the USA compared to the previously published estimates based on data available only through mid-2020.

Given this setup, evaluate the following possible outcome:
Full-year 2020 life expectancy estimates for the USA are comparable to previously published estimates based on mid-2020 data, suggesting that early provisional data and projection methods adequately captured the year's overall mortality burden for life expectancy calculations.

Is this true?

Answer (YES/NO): NO